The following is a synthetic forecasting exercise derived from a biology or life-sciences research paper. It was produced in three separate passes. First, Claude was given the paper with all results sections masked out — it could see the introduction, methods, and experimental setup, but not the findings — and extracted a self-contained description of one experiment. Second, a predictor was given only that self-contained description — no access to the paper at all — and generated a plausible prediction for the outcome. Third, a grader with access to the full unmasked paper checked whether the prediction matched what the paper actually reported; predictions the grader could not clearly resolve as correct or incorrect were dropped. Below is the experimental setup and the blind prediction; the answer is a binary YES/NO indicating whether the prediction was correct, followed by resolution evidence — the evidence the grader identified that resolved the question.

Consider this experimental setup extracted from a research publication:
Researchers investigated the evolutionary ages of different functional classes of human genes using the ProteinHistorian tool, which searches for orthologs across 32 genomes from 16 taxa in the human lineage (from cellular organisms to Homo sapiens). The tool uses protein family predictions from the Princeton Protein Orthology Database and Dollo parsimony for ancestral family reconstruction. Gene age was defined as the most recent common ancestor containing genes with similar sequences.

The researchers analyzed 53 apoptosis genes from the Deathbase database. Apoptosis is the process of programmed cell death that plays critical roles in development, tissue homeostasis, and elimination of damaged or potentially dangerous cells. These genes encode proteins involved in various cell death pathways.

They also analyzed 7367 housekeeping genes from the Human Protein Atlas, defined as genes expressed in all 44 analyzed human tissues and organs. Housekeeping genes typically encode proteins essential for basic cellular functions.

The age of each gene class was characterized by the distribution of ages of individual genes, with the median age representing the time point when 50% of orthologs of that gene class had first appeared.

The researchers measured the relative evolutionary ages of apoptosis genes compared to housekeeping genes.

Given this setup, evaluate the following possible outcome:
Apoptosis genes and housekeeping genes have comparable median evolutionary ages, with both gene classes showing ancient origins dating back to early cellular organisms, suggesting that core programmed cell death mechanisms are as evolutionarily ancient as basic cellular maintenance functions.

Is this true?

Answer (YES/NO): NO